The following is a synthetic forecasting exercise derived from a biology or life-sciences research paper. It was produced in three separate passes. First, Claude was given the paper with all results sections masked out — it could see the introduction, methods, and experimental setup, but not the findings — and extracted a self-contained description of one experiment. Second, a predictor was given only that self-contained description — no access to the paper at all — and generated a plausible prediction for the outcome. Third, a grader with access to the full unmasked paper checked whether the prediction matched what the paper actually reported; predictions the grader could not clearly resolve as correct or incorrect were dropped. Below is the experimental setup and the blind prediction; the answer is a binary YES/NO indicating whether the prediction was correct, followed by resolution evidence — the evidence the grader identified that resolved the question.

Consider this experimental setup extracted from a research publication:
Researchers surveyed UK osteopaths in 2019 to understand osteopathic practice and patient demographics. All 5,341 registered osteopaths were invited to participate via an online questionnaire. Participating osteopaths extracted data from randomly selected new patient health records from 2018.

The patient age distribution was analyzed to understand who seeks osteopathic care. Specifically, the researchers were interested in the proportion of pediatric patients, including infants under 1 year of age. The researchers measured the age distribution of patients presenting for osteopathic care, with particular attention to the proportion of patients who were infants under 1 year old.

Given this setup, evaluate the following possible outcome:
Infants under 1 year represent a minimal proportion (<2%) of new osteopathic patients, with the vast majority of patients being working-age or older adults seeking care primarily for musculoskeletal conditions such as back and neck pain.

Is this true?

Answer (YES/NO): NO